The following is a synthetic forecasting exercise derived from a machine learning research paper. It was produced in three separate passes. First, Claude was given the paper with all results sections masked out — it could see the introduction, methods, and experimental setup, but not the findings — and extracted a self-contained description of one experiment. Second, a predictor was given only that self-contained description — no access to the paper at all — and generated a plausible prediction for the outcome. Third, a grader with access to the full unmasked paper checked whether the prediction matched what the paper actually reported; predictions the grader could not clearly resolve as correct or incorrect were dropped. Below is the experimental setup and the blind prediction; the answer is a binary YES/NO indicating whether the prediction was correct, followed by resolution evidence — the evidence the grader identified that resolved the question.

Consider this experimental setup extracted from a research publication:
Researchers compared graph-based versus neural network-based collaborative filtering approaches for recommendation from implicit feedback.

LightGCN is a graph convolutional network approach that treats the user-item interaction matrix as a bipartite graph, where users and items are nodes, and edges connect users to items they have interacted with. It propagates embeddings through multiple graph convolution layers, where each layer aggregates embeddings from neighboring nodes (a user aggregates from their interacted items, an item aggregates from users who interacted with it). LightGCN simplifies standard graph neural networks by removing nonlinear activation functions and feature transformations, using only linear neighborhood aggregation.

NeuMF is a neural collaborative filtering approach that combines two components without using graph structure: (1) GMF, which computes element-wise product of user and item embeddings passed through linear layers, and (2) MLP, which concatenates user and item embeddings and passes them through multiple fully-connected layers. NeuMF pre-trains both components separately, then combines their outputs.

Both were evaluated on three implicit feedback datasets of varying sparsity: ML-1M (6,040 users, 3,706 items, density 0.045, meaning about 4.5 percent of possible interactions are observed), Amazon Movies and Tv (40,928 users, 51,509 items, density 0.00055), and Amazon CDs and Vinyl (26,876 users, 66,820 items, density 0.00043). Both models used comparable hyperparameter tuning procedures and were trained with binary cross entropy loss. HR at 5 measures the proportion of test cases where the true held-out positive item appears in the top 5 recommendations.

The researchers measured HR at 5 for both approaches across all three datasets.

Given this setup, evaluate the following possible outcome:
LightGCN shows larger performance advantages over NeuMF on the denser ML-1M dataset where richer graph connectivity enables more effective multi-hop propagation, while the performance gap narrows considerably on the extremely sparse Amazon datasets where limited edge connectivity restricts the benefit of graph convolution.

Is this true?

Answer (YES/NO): NO